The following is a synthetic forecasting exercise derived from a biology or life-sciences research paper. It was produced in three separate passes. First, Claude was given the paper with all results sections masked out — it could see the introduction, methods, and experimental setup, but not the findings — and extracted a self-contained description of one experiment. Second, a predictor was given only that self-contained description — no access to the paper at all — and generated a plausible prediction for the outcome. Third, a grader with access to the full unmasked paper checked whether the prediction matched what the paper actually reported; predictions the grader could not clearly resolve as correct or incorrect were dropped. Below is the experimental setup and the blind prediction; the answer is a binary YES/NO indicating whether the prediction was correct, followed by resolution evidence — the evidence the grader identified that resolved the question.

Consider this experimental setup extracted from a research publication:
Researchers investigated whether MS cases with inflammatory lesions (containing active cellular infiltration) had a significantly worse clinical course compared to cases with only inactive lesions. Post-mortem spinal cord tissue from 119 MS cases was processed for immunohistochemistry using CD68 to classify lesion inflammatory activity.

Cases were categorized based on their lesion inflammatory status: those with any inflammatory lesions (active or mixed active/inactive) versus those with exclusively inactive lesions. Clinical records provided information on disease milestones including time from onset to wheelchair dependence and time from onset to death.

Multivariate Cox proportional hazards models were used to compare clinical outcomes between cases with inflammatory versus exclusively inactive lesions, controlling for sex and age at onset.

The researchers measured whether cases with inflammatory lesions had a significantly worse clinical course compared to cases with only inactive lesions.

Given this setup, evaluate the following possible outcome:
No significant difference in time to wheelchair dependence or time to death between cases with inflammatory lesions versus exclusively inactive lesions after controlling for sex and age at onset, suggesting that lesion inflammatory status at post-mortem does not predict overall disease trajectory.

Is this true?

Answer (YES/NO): YES